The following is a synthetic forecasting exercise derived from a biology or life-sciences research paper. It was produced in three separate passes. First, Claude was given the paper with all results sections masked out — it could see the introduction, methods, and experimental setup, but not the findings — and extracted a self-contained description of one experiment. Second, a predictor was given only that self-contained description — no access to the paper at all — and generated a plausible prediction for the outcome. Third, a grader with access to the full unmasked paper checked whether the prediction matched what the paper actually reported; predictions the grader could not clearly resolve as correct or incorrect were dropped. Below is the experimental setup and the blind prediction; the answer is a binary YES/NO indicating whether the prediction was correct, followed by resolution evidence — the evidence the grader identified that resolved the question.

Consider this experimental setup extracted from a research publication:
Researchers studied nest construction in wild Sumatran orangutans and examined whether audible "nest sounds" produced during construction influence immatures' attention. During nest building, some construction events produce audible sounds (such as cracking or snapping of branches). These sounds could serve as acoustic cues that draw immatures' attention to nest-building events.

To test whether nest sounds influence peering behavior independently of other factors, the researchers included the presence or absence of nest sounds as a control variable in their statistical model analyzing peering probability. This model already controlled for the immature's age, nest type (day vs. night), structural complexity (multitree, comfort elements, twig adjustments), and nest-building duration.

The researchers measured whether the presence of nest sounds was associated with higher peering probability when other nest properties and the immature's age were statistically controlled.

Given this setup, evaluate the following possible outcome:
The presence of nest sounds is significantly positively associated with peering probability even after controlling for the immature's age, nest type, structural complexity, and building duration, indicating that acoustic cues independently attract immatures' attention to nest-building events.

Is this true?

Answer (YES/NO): NO